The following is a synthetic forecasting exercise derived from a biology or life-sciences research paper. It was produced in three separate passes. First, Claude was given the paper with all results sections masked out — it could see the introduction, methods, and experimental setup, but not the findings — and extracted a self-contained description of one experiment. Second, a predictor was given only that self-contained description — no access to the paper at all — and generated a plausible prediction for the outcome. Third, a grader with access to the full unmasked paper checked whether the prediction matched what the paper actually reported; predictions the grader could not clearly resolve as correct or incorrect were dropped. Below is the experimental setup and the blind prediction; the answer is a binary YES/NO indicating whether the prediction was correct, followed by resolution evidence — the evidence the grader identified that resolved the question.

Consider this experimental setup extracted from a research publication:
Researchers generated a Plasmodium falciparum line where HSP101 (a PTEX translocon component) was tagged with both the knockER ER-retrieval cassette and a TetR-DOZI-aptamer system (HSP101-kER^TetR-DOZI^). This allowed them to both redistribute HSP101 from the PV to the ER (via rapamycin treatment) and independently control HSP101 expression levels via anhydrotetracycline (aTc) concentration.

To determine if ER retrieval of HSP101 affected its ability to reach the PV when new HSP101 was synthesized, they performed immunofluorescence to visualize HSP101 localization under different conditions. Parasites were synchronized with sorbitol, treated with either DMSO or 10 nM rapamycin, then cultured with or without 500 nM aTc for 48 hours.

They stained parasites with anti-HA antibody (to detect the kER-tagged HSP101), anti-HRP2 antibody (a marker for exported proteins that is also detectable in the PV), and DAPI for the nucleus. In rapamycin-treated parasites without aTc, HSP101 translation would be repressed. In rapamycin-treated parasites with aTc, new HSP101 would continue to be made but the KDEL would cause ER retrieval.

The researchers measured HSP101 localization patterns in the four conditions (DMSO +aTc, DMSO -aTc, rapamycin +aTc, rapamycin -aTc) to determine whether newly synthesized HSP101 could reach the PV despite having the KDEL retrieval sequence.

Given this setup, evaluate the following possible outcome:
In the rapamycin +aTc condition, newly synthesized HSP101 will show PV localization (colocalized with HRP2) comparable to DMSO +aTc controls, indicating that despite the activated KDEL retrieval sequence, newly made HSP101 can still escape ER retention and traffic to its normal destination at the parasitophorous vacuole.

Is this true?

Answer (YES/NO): NO